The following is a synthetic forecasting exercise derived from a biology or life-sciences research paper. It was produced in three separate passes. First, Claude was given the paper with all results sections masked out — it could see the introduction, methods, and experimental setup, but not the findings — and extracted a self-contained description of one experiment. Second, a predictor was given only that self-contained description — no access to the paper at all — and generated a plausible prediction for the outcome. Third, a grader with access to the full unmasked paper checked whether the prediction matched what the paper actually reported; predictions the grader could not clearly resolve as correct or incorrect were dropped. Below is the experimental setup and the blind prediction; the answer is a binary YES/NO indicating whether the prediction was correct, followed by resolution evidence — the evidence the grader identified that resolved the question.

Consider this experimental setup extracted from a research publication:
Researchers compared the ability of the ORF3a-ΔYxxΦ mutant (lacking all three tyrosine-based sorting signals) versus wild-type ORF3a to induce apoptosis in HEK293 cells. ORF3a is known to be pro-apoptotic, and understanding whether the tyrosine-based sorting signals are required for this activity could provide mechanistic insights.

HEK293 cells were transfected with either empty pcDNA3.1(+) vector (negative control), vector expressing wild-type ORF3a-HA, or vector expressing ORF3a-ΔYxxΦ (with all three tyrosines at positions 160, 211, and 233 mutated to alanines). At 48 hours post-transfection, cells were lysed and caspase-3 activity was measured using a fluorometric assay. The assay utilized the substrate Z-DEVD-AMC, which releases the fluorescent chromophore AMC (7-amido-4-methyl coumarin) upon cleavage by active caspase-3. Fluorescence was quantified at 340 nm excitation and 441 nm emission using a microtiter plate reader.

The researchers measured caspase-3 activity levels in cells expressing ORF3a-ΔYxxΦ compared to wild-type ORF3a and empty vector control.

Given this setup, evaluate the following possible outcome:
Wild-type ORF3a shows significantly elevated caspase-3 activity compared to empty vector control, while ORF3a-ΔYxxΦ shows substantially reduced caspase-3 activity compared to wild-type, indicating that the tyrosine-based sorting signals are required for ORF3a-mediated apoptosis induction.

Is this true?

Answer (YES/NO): NO